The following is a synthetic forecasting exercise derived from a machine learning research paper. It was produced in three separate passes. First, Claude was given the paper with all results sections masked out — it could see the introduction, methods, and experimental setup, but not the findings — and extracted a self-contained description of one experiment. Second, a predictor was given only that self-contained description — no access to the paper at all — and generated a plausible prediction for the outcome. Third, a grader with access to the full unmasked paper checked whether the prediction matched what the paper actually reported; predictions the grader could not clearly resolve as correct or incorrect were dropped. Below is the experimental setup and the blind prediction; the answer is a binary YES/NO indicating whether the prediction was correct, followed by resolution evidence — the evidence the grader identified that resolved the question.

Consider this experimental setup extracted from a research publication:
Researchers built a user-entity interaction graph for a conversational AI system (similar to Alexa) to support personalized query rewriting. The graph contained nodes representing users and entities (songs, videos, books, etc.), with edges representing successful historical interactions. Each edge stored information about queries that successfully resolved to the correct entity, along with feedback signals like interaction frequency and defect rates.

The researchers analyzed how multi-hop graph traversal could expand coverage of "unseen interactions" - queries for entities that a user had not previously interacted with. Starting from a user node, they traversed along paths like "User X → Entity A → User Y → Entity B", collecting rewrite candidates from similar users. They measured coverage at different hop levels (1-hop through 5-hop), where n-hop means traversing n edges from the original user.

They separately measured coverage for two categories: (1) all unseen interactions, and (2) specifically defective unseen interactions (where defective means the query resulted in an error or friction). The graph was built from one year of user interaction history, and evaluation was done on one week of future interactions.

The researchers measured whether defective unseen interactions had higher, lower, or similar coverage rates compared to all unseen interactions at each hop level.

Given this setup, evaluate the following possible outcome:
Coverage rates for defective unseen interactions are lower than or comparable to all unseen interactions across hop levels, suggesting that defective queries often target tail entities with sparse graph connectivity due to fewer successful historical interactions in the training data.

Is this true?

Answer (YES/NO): NO